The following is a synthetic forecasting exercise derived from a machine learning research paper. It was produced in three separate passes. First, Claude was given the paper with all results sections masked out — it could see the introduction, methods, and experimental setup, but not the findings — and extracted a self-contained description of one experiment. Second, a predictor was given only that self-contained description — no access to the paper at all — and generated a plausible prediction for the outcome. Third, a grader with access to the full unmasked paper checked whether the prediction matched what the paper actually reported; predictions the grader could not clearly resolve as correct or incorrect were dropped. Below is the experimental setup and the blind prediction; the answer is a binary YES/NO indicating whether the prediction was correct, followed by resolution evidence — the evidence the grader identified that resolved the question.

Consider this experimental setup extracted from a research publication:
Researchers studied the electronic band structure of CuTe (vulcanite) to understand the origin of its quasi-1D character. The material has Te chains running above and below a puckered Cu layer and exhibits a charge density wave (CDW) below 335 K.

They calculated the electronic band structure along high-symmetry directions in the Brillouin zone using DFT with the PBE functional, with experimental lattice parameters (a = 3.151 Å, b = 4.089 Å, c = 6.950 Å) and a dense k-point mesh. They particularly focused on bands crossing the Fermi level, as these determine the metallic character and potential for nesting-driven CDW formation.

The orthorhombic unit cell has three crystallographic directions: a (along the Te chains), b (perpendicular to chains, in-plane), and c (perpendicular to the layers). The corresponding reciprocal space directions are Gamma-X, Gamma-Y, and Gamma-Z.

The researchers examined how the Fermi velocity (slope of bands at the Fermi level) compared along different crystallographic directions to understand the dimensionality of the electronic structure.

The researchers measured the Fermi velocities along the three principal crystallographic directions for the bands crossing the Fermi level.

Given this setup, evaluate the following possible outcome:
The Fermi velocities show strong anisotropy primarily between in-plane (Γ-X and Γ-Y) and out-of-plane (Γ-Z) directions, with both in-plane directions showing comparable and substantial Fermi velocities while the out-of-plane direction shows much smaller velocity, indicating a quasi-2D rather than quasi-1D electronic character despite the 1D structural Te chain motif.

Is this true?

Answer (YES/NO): NO